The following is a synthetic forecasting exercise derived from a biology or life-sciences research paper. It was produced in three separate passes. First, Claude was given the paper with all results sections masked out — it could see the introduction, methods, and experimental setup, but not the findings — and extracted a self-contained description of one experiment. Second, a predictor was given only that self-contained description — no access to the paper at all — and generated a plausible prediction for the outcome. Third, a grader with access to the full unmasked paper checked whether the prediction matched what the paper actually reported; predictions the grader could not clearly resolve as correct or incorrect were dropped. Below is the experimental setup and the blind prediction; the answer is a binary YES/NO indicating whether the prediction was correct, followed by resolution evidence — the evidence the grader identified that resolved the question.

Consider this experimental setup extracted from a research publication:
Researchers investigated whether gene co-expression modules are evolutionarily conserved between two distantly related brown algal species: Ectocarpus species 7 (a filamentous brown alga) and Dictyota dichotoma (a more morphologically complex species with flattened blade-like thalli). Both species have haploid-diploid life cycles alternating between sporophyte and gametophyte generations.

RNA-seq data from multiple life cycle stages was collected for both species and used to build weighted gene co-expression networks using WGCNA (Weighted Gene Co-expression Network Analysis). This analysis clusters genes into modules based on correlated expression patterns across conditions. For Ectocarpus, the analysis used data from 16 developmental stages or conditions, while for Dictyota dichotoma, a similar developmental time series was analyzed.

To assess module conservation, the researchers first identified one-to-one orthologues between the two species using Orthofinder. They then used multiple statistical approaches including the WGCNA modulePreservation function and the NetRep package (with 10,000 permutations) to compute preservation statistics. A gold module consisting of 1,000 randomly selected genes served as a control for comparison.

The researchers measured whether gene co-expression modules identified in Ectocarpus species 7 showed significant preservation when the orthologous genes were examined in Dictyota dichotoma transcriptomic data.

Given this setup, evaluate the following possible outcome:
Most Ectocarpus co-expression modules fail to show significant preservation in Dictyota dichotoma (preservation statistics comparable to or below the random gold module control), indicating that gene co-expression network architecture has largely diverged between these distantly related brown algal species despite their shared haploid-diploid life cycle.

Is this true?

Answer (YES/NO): NO